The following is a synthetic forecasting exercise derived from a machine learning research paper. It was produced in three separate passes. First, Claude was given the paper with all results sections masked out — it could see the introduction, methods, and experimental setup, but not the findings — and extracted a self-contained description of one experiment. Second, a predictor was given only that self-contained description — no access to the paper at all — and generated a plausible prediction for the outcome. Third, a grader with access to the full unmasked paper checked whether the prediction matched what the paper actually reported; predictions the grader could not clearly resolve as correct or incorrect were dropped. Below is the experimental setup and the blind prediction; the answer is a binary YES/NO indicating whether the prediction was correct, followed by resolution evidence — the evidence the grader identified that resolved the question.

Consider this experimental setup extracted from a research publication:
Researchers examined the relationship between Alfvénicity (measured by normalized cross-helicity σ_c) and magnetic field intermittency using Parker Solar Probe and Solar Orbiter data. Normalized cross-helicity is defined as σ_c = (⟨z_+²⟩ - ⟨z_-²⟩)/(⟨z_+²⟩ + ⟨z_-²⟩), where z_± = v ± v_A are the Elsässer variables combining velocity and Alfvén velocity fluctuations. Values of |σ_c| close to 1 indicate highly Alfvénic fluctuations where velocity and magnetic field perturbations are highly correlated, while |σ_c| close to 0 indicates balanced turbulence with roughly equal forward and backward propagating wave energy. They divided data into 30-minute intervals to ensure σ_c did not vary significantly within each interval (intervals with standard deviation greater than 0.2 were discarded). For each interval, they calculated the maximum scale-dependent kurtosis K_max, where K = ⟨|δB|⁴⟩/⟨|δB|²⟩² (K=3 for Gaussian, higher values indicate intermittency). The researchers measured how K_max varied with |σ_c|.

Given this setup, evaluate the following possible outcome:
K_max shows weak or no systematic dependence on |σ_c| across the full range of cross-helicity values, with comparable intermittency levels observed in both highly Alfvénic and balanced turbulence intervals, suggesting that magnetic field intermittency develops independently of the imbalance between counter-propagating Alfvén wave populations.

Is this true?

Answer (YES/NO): NO